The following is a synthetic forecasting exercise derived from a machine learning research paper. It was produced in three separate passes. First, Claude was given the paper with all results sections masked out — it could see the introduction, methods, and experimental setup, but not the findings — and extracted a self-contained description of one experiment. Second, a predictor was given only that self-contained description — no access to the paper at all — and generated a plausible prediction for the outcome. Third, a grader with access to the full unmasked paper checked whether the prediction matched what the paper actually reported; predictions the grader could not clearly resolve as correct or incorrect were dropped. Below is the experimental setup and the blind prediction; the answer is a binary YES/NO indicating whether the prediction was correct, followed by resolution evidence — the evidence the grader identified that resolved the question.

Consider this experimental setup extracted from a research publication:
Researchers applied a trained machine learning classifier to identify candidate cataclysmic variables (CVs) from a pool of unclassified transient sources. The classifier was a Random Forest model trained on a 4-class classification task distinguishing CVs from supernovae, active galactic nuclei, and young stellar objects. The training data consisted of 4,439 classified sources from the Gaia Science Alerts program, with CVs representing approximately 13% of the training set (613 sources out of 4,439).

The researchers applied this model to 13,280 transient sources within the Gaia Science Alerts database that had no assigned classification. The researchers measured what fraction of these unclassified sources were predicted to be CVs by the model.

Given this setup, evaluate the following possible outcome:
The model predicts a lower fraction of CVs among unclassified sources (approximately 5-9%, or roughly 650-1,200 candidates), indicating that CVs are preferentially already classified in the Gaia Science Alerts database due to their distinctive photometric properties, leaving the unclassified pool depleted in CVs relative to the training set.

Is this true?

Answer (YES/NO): NO